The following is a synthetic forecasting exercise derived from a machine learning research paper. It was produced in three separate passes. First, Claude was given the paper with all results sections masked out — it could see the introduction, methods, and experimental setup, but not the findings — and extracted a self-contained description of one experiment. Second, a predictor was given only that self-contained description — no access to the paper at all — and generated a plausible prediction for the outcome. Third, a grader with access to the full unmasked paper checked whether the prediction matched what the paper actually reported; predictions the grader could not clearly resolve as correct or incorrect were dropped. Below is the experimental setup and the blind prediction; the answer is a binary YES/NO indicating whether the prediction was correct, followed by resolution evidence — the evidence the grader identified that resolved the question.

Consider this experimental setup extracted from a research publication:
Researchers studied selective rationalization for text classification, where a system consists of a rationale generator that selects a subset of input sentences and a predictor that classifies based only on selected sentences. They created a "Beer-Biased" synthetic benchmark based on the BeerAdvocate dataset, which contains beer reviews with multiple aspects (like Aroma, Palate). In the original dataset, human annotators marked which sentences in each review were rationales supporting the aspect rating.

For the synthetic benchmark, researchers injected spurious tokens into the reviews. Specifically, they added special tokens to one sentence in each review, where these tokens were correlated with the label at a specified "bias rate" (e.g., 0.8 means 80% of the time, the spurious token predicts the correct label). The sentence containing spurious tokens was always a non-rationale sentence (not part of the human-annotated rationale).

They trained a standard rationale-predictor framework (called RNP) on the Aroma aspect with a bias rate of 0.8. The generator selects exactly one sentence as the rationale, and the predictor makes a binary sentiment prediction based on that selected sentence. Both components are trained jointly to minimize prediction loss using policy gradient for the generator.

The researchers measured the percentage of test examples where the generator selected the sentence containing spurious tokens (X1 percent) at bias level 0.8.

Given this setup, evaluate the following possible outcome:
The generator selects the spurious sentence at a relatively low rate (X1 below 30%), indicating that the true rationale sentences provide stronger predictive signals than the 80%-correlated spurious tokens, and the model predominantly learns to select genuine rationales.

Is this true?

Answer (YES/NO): NO